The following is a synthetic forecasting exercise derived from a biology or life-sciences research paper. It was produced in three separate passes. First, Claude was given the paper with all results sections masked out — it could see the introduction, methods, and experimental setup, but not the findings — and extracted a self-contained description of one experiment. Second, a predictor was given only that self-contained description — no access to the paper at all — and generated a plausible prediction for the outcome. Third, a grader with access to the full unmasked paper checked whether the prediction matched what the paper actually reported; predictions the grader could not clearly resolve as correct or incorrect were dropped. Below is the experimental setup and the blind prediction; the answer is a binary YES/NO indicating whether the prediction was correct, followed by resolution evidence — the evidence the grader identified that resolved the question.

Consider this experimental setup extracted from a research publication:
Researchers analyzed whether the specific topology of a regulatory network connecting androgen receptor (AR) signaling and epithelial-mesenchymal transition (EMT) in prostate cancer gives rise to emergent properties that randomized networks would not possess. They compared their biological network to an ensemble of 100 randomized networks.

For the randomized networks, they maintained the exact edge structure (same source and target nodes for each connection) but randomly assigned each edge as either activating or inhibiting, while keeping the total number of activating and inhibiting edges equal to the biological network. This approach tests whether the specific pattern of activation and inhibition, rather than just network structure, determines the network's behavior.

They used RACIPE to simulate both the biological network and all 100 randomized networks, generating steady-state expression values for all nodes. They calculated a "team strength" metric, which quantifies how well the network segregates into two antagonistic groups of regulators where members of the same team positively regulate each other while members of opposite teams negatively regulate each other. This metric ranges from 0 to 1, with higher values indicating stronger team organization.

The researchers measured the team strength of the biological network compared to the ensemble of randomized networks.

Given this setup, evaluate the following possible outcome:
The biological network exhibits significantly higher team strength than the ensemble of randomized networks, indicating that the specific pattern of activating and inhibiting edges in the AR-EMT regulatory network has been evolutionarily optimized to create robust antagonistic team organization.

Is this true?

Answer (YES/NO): YES